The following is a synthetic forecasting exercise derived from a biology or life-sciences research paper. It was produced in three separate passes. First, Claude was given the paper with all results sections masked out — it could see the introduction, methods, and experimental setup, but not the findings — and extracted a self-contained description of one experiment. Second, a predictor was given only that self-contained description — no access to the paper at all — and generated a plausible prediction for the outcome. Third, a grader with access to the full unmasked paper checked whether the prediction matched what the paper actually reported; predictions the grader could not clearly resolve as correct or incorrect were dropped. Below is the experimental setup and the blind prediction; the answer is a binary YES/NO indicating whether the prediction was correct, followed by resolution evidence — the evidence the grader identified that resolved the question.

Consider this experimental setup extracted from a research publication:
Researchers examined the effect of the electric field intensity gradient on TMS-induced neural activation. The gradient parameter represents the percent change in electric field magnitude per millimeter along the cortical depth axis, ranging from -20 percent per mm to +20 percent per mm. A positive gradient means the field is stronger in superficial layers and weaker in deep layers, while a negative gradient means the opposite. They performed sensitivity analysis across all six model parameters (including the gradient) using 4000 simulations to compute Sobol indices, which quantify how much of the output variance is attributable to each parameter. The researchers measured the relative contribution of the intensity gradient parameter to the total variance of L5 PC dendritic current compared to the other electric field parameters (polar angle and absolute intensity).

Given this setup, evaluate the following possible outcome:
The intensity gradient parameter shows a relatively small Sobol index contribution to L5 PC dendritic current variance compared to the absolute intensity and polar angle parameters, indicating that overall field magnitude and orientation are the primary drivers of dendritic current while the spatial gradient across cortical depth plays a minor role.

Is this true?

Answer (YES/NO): YES